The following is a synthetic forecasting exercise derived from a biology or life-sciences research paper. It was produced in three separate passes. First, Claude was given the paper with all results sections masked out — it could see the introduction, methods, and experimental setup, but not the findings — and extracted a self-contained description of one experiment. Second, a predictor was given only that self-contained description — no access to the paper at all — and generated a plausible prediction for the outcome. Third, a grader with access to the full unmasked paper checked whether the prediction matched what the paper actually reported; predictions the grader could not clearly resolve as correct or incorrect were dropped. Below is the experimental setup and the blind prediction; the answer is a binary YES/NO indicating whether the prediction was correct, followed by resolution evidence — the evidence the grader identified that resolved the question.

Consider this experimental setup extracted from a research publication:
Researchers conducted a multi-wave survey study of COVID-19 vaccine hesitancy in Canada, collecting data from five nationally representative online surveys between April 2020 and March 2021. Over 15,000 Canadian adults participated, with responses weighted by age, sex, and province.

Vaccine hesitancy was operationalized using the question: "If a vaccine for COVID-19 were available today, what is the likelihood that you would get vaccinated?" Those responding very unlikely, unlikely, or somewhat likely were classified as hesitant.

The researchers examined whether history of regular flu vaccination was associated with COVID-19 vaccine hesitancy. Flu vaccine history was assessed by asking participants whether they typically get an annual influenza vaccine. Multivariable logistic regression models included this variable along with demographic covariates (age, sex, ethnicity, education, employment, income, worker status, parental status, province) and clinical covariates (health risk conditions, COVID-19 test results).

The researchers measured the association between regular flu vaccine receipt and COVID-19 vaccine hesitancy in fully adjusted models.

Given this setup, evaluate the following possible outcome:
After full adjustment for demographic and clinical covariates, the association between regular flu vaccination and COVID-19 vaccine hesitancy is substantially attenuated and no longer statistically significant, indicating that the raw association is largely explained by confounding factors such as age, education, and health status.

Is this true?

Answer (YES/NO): NO